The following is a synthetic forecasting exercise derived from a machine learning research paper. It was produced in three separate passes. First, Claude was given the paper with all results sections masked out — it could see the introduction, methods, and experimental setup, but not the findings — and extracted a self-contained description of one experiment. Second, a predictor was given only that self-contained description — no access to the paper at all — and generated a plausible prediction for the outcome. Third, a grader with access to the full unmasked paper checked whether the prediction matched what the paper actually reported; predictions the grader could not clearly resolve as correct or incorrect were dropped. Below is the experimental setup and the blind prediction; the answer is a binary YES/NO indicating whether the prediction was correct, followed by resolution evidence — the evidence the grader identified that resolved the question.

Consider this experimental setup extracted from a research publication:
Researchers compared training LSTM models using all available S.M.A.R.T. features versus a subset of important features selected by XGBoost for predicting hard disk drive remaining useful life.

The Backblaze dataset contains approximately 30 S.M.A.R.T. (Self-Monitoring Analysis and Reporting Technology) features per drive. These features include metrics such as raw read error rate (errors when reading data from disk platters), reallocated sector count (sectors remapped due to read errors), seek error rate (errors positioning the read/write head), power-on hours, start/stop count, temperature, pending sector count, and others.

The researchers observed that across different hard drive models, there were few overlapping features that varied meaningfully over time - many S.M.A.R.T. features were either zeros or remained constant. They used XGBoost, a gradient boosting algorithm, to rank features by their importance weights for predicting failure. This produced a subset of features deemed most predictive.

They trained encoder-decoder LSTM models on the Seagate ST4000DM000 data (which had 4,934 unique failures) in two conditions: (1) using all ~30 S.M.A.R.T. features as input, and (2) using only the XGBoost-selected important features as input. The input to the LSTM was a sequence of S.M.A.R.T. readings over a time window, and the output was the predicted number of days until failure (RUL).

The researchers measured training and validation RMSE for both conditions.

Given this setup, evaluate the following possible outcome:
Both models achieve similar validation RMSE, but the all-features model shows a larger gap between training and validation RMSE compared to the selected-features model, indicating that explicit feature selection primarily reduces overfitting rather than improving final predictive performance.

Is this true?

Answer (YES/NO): NO